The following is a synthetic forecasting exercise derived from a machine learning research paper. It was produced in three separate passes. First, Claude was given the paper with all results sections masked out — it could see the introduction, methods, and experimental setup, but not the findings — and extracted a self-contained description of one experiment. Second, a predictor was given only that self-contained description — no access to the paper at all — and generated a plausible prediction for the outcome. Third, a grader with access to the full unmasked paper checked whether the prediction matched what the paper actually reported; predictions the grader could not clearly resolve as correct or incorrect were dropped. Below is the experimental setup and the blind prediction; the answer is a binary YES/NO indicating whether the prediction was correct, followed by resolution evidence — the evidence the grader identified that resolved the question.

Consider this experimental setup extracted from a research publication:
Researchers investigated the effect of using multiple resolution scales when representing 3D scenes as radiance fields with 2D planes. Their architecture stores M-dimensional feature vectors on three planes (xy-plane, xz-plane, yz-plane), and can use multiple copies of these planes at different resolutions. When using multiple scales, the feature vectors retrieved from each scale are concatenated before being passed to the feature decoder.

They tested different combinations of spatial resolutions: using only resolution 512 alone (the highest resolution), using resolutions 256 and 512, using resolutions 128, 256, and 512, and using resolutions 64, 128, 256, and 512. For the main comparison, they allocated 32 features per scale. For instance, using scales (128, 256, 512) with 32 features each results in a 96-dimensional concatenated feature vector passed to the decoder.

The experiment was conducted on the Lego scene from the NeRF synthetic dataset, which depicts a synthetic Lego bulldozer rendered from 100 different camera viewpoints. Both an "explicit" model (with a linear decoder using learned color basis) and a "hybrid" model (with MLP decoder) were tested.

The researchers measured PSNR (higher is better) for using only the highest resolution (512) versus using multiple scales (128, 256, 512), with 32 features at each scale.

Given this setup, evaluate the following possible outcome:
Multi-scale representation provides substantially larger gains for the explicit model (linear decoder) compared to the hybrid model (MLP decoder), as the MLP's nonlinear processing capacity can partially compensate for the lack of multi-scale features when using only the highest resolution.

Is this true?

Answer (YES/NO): NO